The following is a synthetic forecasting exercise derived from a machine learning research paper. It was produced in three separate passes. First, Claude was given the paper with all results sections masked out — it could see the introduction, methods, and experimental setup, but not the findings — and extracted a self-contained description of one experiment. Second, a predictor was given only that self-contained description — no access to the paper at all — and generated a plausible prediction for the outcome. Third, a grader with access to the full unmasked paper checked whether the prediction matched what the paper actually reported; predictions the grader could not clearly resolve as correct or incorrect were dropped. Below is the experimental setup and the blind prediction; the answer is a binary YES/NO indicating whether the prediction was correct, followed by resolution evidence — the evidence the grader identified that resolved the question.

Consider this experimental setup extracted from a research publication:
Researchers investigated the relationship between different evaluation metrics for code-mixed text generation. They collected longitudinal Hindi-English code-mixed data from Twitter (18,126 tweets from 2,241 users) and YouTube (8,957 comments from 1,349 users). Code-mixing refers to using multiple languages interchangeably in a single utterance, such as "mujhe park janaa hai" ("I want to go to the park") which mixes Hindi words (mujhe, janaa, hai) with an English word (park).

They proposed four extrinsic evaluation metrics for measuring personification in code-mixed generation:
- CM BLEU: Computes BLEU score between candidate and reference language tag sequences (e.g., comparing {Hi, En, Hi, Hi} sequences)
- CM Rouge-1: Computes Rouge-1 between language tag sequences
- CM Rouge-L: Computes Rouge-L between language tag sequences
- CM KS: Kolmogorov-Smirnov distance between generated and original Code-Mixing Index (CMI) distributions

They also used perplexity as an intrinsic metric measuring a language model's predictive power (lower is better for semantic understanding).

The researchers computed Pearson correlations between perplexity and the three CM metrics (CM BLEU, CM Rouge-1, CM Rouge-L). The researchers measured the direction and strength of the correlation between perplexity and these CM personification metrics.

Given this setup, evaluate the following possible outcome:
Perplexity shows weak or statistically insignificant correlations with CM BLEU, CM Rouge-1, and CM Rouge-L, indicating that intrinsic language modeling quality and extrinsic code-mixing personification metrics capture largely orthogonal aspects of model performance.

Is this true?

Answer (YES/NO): NO